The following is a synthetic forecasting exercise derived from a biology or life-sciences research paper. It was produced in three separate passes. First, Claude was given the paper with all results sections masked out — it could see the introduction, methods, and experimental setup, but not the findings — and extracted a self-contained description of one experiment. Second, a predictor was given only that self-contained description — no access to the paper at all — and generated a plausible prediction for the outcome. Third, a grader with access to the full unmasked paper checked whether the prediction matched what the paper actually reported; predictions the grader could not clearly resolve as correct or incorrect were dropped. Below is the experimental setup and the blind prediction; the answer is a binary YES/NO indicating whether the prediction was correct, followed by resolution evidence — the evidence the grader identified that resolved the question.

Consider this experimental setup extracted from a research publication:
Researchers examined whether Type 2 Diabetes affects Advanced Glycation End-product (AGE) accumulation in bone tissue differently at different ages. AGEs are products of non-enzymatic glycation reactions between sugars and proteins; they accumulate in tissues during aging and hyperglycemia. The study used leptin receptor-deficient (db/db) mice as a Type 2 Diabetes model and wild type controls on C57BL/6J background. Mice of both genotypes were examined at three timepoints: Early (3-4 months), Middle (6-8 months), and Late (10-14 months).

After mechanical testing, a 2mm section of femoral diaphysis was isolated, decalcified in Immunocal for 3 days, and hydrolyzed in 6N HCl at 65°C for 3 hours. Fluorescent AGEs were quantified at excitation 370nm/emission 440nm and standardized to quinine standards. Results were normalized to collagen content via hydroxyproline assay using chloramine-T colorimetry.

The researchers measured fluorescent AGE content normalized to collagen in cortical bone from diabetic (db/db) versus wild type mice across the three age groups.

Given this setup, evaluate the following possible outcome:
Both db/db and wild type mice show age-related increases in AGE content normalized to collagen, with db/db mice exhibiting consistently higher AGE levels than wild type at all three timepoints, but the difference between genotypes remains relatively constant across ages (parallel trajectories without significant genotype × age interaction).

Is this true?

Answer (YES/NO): NO